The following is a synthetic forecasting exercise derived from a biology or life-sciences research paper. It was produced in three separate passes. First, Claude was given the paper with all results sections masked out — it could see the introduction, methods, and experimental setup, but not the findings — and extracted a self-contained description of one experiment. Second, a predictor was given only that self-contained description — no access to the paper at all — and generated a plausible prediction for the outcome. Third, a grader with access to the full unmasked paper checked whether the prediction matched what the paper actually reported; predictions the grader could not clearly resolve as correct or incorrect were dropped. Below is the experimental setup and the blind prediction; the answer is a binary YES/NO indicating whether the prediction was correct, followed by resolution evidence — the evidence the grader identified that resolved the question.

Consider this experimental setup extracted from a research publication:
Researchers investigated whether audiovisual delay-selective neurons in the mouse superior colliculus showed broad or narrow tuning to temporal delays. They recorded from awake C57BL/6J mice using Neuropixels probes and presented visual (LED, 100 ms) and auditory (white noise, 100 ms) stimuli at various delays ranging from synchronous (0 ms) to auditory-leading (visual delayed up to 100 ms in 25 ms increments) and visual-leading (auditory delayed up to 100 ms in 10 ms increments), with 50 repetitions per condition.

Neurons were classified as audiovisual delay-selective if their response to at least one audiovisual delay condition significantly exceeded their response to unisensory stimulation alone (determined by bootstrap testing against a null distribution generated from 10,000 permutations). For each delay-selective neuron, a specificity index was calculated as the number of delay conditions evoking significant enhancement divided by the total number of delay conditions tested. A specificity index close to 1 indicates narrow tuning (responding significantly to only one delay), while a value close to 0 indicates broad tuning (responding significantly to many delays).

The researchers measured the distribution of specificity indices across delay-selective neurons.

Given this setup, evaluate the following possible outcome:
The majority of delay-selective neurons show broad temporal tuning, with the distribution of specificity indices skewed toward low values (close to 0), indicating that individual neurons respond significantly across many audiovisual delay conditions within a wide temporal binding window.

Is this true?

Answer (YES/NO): NO